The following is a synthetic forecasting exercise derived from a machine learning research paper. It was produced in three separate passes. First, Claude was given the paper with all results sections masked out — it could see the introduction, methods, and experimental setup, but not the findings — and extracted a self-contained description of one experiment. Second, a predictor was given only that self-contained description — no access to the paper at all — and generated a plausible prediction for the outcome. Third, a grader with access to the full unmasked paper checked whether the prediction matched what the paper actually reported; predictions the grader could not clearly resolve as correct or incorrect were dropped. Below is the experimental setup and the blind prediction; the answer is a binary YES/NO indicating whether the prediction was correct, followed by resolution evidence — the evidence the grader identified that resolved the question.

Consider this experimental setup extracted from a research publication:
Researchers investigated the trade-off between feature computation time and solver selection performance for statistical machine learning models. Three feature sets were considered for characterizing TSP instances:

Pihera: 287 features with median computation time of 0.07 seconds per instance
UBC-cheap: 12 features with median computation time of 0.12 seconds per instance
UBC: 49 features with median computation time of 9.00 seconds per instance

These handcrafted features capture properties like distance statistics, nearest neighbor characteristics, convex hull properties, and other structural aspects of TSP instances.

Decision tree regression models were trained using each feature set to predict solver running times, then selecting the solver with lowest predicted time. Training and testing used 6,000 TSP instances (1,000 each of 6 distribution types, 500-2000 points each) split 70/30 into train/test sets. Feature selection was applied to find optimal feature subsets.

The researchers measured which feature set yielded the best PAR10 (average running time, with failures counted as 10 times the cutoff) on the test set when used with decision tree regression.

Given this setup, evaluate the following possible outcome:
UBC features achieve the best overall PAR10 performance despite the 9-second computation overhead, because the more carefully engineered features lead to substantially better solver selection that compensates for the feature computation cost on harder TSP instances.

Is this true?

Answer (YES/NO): NO